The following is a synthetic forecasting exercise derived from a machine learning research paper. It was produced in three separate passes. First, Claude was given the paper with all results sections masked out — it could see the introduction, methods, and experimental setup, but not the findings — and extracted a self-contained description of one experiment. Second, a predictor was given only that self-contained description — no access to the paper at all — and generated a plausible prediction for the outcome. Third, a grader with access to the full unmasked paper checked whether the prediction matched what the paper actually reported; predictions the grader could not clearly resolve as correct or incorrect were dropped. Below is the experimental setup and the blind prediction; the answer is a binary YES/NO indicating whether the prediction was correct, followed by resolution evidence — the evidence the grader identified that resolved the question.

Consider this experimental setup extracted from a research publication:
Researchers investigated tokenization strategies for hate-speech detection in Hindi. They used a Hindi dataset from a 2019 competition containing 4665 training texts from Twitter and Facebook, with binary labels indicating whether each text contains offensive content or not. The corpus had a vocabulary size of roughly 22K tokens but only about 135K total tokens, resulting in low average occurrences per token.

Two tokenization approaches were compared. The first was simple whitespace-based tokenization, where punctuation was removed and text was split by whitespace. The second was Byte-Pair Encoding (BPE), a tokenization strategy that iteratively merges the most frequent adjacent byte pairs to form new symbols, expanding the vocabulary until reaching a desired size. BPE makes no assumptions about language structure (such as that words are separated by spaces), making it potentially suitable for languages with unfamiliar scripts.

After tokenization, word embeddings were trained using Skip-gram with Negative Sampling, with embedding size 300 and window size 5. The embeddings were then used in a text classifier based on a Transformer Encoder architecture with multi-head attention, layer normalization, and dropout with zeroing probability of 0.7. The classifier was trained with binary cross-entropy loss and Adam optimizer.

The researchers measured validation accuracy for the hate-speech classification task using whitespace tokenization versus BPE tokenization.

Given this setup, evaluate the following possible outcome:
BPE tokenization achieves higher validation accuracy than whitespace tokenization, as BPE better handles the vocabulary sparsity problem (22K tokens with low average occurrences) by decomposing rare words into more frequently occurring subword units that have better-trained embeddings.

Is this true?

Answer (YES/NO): NO